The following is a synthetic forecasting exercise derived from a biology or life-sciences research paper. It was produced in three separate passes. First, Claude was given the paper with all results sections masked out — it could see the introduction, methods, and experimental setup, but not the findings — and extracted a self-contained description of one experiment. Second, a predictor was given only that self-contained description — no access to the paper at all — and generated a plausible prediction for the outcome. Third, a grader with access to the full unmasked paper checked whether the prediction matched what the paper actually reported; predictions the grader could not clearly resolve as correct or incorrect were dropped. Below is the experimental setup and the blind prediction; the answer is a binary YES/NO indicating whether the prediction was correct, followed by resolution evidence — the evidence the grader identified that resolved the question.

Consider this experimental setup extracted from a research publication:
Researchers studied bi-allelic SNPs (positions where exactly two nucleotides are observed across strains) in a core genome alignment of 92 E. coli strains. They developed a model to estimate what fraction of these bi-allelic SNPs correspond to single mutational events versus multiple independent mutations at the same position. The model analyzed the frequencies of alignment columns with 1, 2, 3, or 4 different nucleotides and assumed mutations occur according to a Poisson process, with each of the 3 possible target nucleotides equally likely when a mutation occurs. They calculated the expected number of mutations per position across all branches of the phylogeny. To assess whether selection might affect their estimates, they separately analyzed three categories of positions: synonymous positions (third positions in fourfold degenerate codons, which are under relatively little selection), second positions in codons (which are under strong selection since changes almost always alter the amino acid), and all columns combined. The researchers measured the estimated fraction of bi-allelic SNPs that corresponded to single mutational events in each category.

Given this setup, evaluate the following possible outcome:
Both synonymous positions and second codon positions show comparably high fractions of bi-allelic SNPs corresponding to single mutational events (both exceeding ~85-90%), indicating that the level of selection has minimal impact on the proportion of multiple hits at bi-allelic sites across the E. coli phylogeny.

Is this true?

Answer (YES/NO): NO